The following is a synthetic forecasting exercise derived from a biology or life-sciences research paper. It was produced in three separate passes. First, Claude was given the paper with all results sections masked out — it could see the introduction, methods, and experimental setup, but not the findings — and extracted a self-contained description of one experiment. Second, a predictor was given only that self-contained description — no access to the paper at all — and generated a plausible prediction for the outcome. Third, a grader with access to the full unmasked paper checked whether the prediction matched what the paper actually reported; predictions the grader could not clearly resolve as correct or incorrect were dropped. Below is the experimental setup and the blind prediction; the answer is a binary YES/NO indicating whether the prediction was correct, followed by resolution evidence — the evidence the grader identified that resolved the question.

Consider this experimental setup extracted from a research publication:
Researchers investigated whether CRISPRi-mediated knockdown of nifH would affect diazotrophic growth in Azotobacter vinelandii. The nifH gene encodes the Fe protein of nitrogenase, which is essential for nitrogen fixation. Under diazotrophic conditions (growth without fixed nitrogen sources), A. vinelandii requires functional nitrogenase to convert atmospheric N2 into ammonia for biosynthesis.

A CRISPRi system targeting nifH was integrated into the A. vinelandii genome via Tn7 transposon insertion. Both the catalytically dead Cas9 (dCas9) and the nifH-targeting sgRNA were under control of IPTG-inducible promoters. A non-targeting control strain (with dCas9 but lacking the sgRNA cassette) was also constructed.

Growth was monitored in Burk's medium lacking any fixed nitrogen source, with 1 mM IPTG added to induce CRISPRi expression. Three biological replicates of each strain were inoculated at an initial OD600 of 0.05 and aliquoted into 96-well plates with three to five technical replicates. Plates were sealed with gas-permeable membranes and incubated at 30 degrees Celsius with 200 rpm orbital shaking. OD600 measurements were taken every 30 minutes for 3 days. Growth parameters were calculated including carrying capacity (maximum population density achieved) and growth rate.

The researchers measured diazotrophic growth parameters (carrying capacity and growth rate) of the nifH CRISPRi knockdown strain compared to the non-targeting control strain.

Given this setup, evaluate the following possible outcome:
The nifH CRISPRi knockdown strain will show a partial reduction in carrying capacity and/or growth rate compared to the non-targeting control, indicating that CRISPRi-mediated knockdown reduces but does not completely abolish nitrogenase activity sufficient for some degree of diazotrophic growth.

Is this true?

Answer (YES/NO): NO